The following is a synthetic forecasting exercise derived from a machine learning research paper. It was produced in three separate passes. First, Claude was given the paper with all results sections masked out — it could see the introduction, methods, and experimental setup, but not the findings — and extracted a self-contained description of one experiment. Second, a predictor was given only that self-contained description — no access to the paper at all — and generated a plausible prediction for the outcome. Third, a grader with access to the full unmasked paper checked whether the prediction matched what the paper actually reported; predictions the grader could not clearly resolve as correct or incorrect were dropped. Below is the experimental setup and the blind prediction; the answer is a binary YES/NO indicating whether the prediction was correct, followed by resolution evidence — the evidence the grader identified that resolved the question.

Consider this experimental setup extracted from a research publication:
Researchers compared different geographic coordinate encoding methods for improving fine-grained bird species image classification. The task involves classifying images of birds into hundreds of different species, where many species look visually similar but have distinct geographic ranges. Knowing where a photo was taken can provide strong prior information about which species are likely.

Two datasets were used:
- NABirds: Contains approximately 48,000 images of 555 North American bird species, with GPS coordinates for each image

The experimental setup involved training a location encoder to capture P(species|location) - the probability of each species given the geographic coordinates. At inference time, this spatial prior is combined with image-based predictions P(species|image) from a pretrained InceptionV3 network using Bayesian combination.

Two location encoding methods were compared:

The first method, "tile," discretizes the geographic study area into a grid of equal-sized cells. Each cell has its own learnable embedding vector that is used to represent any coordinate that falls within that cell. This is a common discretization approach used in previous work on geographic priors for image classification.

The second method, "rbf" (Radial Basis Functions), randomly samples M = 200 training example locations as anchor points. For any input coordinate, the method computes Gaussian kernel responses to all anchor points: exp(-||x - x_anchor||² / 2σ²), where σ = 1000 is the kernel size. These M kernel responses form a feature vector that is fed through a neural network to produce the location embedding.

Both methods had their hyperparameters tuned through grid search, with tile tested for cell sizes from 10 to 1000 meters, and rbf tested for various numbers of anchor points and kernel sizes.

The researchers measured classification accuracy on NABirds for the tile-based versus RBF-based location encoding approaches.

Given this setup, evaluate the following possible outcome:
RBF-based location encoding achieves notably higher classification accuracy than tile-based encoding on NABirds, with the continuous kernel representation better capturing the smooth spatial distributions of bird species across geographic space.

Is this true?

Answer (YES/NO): YES